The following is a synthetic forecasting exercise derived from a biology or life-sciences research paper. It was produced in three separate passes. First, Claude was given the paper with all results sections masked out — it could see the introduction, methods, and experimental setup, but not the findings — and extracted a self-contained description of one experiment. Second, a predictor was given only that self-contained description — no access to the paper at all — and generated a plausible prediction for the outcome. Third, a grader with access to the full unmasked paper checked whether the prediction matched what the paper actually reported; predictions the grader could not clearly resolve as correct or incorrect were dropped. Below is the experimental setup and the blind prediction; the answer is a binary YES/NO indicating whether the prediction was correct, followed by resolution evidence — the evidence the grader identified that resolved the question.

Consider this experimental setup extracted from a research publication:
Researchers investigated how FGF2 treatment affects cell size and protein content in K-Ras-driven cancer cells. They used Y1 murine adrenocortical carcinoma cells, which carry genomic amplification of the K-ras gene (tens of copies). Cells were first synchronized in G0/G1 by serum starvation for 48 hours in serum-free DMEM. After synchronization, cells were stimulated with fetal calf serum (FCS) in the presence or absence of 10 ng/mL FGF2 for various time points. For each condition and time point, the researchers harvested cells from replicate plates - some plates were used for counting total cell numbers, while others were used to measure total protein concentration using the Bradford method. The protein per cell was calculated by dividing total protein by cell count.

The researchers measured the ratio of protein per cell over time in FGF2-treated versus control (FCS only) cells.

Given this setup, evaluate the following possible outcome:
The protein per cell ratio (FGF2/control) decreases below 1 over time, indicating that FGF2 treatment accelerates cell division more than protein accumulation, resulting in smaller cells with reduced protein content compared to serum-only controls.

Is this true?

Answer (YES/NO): NO